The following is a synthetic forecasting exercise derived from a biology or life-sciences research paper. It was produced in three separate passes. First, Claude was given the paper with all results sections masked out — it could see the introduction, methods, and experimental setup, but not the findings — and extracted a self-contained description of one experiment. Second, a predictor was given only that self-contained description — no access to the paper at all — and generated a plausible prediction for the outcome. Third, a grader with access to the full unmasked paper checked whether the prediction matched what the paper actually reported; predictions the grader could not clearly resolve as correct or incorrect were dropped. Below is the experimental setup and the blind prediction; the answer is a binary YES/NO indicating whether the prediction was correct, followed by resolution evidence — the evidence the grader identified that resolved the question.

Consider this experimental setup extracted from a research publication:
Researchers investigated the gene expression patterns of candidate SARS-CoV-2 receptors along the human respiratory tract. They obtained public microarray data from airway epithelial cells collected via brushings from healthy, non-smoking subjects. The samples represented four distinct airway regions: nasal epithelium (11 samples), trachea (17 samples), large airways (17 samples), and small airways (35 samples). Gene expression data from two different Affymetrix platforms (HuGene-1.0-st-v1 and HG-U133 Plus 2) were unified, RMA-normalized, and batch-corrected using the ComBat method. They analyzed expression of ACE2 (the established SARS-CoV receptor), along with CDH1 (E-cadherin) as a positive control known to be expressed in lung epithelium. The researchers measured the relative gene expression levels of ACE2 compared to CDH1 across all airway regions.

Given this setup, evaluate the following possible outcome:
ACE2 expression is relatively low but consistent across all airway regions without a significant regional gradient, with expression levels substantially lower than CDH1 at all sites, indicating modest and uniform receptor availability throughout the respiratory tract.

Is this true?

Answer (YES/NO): NO